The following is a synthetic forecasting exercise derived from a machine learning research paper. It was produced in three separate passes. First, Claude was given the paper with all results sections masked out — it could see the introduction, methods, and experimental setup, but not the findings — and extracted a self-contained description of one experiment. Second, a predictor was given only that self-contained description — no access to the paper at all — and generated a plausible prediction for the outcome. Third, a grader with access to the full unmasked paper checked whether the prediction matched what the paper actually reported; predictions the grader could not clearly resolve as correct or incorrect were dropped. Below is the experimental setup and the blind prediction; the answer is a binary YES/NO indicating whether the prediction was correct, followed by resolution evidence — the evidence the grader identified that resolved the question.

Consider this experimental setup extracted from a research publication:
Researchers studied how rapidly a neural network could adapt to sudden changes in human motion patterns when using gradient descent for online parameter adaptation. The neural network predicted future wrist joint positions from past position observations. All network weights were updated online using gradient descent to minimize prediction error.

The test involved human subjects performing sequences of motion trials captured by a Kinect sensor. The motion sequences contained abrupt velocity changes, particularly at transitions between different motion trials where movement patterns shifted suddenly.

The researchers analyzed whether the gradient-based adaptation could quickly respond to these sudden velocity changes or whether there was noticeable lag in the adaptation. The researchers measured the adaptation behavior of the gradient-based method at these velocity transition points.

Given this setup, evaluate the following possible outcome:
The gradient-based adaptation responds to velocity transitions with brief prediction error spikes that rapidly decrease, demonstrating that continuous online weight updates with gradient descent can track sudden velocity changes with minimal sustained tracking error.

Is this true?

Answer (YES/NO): NO